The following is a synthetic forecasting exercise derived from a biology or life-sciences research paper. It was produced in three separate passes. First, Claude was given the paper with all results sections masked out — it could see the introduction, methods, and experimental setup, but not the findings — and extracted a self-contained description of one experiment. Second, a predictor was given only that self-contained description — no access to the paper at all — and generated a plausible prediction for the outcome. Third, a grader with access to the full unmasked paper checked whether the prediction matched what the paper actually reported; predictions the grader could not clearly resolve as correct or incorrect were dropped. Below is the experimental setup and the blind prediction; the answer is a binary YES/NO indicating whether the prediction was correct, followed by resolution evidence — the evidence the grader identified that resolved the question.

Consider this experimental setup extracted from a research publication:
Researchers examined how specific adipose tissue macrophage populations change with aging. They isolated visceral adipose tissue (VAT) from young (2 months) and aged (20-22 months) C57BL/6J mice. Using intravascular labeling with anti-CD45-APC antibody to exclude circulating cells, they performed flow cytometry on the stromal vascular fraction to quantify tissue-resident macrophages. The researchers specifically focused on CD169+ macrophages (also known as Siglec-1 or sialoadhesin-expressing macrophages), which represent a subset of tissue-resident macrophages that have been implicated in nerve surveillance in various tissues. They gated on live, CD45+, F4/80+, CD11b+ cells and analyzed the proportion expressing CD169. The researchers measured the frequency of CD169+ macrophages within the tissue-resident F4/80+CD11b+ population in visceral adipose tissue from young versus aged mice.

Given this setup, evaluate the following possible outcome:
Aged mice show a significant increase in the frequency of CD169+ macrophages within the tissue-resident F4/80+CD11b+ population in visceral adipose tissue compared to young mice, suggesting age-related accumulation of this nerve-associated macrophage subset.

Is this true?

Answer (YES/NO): NO